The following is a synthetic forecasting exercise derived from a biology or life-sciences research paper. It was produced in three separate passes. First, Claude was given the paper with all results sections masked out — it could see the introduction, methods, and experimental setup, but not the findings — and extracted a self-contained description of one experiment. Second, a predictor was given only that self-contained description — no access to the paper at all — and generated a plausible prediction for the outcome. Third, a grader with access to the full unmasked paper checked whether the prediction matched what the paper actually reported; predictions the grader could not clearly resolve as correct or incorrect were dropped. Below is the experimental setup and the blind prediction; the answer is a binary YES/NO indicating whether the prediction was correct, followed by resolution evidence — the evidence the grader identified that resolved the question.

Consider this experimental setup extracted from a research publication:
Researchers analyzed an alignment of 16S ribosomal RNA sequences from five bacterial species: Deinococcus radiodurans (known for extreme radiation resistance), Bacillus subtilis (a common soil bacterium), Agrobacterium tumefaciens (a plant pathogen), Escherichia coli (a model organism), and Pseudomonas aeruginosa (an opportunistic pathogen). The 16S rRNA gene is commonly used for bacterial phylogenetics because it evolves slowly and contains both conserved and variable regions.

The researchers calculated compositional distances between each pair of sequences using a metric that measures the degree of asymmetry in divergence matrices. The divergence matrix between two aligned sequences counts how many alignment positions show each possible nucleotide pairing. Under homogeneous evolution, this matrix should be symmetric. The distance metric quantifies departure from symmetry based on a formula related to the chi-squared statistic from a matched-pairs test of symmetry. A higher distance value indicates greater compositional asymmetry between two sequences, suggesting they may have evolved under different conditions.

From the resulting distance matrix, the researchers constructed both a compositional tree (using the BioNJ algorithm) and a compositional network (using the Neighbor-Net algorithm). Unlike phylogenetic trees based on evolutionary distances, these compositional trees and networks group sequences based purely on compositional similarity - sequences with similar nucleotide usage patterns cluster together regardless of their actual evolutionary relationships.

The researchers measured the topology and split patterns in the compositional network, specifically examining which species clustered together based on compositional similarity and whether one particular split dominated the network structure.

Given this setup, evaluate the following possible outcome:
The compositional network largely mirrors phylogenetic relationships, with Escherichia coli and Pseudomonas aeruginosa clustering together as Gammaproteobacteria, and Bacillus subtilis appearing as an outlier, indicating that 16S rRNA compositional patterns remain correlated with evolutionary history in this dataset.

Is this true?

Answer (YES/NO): NO